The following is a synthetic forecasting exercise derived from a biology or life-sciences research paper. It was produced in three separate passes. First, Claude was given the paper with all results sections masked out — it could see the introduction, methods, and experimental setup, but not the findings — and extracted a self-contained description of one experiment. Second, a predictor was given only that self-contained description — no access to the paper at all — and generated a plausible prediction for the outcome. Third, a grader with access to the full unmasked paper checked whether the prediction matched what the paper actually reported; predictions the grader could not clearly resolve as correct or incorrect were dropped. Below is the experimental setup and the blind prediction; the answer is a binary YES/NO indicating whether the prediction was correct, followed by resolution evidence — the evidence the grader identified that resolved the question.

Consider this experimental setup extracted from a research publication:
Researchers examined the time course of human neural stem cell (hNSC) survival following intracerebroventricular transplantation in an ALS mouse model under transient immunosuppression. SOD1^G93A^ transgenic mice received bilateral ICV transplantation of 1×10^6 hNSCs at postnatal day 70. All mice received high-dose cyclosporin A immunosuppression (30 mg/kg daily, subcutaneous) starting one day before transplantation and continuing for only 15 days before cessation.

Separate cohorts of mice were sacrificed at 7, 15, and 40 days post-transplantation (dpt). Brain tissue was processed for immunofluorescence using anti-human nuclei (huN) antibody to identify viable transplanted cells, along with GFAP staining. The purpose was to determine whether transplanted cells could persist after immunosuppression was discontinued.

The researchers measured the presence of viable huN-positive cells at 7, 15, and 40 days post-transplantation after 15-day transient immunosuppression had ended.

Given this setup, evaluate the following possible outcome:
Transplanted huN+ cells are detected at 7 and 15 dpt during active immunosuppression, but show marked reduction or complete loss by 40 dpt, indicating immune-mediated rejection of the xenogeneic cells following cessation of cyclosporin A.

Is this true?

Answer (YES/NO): YES